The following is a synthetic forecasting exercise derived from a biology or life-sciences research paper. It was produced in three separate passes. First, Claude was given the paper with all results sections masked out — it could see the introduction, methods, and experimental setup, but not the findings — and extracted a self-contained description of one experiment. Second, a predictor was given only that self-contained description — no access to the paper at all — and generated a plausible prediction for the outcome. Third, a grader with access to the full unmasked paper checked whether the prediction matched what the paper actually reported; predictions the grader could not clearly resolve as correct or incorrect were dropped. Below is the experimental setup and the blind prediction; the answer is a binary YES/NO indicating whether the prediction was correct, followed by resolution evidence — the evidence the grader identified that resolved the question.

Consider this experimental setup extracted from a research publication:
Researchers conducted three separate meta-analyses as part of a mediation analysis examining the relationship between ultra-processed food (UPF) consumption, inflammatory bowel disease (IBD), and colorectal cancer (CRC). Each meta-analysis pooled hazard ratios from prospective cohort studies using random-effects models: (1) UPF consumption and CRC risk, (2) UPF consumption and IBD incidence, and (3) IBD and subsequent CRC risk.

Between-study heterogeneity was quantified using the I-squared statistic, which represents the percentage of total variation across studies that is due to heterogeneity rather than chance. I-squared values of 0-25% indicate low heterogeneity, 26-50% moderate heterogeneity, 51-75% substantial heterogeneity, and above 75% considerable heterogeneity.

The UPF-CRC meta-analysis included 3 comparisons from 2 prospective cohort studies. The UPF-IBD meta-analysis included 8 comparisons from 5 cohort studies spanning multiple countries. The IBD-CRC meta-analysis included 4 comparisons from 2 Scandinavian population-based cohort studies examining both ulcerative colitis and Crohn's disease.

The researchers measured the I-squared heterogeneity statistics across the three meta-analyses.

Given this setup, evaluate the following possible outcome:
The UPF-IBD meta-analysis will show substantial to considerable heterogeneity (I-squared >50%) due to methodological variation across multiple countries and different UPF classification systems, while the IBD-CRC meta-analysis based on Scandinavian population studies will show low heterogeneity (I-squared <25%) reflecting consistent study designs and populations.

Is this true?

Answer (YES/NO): NO